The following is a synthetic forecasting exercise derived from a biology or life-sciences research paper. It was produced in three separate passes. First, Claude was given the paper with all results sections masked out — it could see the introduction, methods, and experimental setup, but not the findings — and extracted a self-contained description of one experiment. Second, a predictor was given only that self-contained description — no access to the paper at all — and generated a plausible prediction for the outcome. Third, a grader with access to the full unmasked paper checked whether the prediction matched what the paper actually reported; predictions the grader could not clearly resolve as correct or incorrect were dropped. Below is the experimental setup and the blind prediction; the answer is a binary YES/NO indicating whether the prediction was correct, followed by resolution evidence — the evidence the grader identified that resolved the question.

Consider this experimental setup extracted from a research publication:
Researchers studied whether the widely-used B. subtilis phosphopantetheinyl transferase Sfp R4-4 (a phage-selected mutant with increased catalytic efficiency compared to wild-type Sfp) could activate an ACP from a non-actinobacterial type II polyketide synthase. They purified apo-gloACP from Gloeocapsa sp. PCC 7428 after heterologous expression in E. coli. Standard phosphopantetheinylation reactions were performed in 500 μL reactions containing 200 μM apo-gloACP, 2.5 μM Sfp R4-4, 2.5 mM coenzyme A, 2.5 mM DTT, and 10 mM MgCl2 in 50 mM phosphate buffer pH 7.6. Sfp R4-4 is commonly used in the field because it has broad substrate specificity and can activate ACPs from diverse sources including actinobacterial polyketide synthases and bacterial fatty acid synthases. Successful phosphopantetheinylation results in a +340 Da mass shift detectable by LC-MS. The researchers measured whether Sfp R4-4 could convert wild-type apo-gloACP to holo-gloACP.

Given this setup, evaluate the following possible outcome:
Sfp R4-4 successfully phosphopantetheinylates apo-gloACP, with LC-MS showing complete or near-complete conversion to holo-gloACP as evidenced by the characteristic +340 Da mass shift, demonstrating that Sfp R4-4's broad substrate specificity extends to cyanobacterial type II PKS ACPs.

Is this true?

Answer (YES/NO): NO